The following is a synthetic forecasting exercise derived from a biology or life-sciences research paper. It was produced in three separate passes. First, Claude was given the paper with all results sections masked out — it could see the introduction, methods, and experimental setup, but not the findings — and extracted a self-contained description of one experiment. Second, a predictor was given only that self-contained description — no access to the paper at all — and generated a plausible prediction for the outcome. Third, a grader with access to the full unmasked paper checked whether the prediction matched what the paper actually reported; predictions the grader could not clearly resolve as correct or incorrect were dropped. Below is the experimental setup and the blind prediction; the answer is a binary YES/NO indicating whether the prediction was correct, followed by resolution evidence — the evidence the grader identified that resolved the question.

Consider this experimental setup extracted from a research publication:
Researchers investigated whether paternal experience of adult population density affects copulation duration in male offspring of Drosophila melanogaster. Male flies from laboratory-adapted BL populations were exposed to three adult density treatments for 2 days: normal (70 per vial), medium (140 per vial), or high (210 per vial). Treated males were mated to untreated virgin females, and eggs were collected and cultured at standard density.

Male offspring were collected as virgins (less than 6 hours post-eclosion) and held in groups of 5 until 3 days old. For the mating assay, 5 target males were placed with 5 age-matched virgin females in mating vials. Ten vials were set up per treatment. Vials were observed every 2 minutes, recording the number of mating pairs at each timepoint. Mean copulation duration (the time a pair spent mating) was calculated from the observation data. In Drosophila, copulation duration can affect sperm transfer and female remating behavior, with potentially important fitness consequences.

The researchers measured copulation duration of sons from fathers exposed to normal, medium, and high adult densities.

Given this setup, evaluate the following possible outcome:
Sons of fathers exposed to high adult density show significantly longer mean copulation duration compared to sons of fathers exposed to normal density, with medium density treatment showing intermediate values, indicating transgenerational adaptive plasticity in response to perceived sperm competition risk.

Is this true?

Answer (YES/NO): NO